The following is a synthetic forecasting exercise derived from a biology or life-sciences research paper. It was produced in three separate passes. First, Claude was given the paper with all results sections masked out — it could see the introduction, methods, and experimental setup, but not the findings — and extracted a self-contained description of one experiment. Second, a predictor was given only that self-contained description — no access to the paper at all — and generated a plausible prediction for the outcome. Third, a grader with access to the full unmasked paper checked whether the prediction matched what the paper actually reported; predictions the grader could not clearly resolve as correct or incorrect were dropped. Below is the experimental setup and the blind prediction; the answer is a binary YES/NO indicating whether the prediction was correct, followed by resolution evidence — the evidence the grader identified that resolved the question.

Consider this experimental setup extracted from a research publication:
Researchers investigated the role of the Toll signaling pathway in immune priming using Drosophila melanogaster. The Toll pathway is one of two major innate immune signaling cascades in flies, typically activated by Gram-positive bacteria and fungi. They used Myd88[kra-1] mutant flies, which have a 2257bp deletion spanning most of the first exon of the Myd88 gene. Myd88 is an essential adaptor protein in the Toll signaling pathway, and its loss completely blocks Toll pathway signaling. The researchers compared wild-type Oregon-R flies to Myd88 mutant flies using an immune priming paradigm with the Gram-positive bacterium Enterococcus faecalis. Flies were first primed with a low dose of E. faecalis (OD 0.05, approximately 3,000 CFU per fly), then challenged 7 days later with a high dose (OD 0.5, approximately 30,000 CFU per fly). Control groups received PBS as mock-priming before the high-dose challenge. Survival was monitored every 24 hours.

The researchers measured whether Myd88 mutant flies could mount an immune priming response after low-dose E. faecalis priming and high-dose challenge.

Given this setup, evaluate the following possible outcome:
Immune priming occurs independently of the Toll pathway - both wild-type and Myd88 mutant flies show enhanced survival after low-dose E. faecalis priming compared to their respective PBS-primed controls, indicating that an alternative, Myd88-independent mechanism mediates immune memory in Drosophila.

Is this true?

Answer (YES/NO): YES